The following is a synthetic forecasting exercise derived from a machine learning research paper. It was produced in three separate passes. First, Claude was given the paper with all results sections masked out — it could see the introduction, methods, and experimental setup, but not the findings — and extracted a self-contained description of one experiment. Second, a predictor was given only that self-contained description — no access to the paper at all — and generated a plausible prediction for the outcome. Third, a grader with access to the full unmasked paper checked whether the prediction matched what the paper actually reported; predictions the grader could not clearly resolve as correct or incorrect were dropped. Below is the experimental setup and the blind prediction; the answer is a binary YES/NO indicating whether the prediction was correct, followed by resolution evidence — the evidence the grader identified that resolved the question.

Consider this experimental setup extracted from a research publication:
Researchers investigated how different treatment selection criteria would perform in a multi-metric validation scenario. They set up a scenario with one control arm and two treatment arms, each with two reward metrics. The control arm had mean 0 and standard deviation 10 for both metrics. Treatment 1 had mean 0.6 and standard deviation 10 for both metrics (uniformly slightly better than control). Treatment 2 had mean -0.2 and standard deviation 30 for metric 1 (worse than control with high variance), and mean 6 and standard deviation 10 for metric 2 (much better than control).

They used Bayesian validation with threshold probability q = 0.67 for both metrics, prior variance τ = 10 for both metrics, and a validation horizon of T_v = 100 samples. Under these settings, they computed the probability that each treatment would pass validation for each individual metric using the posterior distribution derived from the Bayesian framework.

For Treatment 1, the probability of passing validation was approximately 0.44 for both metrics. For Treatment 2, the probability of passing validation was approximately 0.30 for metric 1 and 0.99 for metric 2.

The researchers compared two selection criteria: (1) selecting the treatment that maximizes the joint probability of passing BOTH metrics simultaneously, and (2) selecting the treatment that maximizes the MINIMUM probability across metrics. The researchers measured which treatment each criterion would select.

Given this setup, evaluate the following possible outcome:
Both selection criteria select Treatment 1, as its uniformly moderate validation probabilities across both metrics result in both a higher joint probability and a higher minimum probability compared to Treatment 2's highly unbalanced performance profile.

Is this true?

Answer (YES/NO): NO